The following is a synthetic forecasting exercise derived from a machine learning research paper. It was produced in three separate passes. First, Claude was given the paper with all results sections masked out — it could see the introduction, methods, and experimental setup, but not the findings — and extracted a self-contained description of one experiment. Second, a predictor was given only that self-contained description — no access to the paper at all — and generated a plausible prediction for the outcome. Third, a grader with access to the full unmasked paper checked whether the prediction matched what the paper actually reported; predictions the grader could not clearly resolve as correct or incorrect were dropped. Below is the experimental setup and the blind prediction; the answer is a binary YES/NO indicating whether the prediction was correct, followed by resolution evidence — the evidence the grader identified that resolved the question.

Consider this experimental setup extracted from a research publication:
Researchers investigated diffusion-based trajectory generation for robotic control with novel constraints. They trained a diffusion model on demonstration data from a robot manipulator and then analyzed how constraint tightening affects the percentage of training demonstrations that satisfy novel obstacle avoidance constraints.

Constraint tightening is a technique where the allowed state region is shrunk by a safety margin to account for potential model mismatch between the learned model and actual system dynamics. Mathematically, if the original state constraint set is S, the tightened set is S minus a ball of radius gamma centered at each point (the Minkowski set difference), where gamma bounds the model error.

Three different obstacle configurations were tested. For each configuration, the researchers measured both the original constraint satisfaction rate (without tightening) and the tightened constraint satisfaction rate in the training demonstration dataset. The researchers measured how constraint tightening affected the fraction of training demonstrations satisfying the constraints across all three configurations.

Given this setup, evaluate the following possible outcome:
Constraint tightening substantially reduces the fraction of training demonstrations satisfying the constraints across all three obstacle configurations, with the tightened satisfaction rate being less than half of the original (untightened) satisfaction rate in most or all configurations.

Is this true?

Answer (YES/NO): YES